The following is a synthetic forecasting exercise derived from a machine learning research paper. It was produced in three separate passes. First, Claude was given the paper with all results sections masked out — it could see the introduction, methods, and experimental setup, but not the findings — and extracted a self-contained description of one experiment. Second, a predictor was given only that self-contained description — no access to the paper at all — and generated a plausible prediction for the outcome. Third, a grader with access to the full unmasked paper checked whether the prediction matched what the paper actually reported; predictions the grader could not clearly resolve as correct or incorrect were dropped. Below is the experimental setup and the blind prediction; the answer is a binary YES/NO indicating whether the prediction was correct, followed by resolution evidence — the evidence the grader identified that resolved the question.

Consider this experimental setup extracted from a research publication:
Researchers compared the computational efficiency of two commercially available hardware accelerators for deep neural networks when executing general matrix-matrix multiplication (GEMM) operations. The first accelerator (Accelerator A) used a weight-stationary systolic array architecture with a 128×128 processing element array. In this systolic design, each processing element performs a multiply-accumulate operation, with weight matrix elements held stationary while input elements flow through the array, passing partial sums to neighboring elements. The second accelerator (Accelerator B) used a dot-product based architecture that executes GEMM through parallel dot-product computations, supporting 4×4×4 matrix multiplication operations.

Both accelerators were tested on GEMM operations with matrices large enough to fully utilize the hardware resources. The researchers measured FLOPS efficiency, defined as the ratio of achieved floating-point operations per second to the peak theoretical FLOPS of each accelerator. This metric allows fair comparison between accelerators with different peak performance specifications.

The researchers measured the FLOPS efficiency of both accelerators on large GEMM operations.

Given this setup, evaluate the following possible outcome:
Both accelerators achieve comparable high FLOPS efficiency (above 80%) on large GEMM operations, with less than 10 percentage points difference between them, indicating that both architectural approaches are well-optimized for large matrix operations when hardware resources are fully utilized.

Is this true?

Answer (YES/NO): NO